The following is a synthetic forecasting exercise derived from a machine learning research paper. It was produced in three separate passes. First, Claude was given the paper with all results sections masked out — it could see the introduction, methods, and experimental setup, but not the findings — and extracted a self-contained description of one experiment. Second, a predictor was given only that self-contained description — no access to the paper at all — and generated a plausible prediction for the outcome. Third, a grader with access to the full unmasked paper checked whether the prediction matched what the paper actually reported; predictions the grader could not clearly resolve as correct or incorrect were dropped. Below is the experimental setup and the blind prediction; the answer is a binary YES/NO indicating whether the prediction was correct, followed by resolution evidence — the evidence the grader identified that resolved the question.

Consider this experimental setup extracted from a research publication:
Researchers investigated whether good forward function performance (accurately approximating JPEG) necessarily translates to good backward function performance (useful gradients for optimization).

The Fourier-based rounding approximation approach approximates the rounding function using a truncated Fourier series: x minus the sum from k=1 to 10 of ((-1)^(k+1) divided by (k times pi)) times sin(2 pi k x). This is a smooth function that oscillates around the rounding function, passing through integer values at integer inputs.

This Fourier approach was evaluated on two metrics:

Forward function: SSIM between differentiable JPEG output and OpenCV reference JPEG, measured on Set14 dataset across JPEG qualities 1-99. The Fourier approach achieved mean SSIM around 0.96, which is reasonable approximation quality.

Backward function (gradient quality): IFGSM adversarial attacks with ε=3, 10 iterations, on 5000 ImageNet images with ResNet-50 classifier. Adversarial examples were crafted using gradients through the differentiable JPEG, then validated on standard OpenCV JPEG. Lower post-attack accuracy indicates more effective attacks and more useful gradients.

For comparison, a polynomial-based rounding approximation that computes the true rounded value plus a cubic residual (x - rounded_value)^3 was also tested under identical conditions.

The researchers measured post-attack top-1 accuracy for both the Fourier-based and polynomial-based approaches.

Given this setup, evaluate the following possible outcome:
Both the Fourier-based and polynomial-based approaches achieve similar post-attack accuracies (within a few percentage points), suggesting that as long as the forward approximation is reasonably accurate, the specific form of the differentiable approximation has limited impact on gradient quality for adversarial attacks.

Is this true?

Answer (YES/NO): NO